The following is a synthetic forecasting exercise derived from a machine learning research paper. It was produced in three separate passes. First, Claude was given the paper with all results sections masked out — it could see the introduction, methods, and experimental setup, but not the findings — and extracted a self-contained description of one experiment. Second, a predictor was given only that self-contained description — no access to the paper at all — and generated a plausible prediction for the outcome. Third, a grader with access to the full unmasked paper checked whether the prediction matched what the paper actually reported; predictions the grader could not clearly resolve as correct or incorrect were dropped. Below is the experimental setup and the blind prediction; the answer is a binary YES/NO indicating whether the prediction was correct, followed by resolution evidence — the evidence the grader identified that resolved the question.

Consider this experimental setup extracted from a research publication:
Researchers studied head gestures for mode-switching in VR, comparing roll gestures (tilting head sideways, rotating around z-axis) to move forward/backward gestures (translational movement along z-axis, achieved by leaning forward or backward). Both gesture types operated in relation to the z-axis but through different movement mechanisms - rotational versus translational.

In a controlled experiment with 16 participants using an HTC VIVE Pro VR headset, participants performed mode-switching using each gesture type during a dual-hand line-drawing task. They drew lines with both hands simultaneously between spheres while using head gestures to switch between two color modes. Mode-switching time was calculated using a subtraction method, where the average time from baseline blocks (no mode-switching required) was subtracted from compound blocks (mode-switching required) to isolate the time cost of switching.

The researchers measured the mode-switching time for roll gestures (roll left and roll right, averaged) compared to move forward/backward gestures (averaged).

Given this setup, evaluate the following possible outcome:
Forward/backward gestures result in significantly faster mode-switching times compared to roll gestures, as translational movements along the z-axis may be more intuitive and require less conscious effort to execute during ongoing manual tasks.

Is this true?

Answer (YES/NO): NO